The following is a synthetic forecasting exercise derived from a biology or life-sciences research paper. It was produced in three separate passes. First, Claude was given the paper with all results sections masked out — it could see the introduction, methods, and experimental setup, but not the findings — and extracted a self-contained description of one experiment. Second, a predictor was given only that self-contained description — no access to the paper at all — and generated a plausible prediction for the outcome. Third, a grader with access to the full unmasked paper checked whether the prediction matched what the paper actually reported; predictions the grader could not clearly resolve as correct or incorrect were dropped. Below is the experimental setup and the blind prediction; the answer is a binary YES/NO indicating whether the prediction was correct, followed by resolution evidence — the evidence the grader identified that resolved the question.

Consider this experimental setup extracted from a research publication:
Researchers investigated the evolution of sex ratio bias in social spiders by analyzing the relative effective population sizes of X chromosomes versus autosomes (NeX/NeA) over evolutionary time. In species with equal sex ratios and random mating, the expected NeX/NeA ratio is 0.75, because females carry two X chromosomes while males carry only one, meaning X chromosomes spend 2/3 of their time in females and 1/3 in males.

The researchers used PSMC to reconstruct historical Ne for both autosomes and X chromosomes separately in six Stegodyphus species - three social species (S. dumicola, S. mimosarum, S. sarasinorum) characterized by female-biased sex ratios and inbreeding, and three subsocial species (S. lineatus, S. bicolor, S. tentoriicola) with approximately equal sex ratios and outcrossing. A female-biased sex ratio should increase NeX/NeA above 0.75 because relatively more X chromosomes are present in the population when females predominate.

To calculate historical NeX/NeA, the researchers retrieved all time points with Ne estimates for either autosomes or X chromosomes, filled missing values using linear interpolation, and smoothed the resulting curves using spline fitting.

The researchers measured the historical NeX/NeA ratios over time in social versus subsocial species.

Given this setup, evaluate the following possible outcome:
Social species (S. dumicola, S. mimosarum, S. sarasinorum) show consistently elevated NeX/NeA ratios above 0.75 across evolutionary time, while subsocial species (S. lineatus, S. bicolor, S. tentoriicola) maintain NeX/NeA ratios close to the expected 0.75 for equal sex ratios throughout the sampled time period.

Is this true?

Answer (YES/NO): NO